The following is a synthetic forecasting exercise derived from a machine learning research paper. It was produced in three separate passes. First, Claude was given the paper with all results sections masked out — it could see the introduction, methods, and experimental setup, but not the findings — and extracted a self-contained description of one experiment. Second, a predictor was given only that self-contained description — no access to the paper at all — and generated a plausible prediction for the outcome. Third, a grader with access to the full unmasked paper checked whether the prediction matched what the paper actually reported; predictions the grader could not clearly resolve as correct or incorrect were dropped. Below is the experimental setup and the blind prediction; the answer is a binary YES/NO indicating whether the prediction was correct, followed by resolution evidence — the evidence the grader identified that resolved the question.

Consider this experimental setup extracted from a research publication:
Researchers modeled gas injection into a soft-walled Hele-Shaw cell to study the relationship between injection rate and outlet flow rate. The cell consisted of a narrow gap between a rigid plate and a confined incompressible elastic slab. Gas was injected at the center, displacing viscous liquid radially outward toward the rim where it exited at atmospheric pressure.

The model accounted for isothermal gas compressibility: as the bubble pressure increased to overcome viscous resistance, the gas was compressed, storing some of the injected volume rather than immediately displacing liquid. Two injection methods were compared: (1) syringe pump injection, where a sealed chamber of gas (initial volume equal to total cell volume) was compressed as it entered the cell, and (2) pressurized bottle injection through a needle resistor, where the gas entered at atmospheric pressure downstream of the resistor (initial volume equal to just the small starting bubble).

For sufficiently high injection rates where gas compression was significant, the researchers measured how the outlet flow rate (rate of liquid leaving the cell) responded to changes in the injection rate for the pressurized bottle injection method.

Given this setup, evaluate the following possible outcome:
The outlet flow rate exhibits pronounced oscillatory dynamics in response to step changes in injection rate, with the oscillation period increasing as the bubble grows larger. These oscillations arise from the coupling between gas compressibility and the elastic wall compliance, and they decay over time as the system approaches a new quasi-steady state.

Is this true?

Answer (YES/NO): NO